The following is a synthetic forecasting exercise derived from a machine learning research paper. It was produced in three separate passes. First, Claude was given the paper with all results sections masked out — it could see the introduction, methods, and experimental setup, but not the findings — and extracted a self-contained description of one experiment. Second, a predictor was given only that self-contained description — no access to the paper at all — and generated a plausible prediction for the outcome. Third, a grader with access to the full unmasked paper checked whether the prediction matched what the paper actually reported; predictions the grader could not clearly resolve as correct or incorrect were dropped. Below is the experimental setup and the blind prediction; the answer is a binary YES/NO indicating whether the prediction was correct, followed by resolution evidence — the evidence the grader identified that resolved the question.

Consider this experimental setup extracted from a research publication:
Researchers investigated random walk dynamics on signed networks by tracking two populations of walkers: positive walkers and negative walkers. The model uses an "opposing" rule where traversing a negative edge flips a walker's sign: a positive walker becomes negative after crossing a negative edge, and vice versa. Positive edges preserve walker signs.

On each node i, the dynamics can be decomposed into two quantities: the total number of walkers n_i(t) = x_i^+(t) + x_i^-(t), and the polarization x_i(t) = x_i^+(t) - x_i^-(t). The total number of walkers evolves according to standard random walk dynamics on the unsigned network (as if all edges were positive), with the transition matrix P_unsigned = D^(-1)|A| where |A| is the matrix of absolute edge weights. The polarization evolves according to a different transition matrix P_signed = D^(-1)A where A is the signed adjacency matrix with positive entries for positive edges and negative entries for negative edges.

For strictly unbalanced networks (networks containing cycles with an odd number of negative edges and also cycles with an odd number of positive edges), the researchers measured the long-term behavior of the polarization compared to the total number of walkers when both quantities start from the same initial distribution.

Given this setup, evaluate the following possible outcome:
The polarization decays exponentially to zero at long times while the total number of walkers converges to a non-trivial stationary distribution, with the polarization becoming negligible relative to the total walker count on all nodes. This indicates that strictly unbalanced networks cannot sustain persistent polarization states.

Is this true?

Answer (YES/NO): YES